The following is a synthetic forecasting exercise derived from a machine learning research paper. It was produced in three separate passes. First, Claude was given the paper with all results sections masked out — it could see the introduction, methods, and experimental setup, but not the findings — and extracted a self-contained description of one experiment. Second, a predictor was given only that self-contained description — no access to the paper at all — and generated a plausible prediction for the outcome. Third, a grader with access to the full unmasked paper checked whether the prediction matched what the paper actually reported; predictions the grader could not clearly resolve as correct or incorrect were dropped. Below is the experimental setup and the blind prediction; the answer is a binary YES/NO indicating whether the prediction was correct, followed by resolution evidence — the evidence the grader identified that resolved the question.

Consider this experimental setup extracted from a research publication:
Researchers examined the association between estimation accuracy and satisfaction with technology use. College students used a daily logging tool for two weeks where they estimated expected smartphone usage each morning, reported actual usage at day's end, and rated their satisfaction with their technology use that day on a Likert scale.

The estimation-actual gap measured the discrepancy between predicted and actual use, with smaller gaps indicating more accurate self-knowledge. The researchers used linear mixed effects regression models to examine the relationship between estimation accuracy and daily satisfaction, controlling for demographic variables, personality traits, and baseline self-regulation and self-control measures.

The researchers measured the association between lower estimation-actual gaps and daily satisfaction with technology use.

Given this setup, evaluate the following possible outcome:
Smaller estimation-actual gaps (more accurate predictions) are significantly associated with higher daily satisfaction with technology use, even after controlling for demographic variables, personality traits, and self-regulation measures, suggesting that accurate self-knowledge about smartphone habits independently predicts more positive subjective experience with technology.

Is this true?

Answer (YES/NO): YES